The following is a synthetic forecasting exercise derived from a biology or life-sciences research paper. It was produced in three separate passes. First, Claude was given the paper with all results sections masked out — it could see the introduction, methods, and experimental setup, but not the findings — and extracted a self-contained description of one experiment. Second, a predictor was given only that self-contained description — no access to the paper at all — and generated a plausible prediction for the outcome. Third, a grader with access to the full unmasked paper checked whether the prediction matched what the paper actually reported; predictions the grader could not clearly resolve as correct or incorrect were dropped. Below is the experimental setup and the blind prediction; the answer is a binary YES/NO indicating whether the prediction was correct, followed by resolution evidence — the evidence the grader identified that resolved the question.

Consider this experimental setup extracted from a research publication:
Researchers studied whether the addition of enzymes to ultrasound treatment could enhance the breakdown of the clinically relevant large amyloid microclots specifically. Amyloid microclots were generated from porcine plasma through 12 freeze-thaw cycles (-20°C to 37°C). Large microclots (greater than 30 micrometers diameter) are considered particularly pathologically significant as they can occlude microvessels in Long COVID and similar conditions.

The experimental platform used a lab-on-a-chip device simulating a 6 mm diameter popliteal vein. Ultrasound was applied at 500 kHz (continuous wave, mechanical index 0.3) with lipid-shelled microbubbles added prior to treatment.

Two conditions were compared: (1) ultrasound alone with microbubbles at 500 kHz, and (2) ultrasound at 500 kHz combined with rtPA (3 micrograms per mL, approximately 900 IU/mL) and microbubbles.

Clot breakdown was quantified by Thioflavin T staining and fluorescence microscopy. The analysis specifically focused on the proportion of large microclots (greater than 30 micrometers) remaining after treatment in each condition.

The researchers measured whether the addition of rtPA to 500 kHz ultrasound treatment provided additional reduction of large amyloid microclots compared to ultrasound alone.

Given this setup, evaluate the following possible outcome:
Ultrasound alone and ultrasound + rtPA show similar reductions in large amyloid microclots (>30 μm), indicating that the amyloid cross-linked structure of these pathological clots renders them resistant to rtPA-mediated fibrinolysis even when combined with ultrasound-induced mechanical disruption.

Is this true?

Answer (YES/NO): NO